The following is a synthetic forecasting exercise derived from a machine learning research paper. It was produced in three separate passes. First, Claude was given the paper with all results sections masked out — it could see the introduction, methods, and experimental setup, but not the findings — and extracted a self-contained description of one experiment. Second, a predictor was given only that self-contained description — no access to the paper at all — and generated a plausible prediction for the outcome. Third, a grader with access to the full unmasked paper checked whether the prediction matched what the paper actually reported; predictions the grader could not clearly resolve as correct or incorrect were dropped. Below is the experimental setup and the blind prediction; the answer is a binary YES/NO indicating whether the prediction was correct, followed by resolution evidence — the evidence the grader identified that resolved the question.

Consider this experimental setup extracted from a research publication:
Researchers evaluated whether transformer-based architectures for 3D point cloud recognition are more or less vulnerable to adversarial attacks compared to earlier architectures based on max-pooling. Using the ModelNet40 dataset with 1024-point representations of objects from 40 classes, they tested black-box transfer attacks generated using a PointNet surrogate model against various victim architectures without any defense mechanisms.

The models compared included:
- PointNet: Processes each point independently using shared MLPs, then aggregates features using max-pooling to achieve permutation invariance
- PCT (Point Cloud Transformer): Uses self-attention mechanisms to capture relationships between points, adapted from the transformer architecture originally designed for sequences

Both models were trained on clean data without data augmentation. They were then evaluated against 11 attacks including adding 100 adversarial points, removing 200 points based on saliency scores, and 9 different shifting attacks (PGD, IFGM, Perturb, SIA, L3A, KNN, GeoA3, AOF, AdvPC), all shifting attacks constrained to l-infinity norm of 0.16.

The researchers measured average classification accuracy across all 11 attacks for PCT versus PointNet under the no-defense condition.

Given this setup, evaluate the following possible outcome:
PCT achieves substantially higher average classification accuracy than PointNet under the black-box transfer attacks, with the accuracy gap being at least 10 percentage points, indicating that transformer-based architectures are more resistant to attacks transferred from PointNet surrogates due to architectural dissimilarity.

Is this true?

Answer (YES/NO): NO